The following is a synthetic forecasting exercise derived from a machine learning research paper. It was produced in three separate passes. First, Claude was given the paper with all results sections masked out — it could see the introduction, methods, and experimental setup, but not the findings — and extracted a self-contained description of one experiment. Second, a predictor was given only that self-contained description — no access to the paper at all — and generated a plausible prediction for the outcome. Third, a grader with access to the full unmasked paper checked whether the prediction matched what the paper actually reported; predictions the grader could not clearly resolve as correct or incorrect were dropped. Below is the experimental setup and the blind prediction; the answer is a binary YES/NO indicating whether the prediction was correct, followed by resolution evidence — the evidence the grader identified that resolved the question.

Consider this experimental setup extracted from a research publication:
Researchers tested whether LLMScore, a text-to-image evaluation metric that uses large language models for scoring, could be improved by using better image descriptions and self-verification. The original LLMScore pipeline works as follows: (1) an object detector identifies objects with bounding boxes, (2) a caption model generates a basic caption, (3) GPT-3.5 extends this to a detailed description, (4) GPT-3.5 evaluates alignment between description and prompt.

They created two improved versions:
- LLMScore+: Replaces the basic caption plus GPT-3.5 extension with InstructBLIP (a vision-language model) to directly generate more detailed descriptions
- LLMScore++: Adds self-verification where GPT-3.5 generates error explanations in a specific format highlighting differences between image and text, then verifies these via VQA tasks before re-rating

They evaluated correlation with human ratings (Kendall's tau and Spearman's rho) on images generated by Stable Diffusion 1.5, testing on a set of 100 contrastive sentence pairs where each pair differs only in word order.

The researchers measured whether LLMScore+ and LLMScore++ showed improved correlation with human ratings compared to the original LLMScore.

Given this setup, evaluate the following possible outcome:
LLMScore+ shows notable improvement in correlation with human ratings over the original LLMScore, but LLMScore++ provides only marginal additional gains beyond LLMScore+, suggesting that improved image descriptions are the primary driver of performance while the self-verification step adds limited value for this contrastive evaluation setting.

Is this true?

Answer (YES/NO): NO